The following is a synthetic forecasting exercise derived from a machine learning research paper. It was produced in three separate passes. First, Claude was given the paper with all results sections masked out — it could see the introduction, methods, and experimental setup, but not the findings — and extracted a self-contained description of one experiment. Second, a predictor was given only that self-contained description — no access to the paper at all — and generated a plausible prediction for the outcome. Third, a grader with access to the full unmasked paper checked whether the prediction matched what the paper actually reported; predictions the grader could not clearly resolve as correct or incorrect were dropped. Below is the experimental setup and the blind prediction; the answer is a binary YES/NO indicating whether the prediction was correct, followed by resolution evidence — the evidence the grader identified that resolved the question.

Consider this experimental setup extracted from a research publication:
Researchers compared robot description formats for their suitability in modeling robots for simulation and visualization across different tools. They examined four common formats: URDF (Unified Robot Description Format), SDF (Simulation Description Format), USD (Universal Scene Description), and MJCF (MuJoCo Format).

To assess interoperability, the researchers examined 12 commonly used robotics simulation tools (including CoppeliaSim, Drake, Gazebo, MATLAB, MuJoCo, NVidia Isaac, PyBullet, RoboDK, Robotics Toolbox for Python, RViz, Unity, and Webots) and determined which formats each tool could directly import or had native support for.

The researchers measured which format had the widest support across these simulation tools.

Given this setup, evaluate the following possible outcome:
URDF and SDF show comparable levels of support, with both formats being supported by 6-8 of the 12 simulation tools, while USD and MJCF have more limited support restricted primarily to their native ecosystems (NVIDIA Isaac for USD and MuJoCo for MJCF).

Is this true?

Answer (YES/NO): NO